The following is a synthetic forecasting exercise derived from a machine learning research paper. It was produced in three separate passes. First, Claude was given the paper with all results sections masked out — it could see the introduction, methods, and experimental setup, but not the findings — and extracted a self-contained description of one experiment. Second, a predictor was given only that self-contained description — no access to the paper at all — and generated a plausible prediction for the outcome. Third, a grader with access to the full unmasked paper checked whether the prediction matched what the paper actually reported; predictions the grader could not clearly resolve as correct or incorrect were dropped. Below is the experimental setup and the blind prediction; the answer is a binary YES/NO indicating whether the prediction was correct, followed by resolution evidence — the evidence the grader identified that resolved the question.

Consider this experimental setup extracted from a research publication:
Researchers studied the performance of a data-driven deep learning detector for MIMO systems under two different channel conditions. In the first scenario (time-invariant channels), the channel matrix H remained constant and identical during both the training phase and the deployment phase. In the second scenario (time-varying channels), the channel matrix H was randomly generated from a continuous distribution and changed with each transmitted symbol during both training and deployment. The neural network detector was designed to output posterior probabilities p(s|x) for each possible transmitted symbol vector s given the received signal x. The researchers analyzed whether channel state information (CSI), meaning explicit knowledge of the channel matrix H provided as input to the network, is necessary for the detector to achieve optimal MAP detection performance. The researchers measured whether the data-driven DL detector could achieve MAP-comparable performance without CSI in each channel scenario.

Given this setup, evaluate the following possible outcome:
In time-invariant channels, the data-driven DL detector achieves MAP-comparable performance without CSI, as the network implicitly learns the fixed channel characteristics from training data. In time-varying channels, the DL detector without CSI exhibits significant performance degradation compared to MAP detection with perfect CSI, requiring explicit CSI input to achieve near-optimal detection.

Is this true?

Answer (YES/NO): YES